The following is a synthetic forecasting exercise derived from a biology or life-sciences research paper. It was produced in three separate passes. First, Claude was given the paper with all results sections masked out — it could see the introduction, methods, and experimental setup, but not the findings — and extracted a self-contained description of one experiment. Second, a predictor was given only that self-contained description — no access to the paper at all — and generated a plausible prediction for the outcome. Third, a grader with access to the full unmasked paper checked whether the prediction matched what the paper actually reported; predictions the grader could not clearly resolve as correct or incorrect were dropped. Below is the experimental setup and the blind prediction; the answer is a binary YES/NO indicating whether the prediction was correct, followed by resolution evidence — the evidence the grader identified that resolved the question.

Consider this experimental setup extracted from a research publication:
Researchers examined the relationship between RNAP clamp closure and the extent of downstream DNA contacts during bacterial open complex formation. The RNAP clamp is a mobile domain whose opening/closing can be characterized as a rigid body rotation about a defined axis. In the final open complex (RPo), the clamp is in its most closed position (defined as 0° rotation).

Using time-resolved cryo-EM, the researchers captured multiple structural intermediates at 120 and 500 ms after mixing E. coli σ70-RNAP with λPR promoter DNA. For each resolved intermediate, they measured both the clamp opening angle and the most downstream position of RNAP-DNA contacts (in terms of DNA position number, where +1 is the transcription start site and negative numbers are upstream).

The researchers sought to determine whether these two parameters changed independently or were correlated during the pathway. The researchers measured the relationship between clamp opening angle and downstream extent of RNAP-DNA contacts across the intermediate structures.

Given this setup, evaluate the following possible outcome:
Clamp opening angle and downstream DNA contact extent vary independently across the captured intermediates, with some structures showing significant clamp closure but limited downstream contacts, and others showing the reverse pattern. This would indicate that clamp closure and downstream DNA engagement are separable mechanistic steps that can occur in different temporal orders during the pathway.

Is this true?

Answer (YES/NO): NO